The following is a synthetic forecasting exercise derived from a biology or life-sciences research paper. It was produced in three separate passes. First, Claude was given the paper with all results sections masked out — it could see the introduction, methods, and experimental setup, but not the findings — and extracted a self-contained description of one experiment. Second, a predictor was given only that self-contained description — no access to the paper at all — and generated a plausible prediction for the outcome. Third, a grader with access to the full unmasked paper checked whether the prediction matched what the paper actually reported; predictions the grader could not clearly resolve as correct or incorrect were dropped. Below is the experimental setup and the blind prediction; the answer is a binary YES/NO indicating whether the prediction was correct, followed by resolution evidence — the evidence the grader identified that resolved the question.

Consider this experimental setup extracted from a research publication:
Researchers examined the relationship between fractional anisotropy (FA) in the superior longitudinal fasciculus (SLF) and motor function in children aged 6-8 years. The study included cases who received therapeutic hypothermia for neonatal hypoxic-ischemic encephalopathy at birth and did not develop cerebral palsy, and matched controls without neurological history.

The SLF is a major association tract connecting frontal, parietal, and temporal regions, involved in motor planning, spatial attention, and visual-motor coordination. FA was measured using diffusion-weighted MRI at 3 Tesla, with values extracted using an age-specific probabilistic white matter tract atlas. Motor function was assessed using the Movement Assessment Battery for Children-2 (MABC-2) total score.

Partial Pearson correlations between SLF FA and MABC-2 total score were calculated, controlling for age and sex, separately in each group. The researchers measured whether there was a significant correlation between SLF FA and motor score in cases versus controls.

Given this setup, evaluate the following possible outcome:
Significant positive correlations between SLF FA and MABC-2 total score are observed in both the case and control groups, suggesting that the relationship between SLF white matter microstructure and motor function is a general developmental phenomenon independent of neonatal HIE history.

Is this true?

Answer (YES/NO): NO